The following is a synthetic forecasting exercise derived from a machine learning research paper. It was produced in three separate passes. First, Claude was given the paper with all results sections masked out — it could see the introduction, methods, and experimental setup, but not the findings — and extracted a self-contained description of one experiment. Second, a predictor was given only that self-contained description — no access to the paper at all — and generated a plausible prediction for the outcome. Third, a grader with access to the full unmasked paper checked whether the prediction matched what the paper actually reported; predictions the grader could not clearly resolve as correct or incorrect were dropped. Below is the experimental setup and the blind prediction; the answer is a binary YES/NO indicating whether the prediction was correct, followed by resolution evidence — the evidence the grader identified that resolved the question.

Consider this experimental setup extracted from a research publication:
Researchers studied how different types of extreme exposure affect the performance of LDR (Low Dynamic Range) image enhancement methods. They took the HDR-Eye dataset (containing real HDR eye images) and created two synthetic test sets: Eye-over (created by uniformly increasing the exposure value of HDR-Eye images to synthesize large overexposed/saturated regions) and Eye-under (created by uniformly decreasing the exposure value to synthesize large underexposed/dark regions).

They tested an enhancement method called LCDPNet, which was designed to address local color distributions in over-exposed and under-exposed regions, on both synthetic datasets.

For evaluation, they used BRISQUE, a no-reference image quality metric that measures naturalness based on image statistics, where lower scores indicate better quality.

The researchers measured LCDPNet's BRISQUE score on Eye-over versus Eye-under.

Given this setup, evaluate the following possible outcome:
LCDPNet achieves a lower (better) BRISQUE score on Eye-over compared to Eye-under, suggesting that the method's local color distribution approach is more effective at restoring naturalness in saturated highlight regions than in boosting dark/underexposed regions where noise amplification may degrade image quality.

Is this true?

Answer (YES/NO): YES